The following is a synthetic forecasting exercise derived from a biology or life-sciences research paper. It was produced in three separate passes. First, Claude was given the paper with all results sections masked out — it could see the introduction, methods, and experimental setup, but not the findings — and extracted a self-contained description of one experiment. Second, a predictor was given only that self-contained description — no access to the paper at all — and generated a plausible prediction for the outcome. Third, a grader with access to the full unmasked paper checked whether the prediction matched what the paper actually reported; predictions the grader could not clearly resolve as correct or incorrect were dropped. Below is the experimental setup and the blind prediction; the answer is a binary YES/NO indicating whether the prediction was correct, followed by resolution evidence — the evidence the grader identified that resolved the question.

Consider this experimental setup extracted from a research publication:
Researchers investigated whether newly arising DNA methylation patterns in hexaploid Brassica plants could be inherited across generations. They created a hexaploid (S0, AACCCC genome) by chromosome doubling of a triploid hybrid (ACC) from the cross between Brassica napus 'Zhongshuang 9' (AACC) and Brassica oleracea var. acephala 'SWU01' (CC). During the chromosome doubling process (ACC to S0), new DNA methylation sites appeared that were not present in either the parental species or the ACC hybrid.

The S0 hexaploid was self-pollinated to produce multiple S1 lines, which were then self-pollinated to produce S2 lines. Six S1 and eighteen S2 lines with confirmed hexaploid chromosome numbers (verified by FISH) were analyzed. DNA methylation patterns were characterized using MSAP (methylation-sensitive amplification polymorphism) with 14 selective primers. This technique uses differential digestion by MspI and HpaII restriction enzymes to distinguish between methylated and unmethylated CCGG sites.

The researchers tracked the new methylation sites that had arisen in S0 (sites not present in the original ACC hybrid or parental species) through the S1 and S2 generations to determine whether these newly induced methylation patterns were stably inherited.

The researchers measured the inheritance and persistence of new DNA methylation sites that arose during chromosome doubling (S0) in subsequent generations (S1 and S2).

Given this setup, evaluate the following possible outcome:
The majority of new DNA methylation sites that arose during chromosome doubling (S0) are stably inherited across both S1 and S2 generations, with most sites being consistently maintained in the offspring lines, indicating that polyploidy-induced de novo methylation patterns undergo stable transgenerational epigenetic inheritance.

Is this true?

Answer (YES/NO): NO